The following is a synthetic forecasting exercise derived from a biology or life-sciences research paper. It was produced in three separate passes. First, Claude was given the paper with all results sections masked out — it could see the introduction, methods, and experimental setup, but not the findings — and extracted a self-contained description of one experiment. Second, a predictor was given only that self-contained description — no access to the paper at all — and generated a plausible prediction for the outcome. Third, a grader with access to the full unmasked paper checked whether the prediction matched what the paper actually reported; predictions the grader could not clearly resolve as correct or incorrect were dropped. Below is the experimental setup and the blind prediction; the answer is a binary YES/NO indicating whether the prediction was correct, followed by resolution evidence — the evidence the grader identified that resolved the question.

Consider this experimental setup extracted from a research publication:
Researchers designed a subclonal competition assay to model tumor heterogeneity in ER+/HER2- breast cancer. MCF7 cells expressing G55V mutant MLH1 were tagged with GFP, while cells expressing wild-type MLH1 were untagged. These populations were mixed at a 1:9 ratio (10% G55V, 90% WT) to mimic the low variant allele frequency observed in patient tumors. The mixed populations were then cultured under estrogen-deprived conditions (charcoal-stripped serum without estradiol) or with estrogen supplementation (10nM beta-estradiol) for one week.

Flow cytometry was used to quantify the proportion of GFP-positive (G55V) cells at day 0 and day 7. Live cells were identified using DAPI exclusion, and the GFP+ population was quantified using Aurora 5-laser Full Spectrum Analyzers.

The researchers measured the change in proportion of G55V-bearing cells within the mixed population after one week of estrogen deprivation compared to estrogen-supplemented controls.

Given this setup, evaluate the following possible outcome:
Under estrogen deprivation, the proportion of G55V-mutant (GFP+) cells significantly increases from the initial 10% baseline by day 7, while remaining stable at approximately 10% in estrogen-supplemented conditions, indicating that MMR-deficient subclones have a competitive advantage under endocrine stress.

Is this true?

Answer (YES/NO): YES